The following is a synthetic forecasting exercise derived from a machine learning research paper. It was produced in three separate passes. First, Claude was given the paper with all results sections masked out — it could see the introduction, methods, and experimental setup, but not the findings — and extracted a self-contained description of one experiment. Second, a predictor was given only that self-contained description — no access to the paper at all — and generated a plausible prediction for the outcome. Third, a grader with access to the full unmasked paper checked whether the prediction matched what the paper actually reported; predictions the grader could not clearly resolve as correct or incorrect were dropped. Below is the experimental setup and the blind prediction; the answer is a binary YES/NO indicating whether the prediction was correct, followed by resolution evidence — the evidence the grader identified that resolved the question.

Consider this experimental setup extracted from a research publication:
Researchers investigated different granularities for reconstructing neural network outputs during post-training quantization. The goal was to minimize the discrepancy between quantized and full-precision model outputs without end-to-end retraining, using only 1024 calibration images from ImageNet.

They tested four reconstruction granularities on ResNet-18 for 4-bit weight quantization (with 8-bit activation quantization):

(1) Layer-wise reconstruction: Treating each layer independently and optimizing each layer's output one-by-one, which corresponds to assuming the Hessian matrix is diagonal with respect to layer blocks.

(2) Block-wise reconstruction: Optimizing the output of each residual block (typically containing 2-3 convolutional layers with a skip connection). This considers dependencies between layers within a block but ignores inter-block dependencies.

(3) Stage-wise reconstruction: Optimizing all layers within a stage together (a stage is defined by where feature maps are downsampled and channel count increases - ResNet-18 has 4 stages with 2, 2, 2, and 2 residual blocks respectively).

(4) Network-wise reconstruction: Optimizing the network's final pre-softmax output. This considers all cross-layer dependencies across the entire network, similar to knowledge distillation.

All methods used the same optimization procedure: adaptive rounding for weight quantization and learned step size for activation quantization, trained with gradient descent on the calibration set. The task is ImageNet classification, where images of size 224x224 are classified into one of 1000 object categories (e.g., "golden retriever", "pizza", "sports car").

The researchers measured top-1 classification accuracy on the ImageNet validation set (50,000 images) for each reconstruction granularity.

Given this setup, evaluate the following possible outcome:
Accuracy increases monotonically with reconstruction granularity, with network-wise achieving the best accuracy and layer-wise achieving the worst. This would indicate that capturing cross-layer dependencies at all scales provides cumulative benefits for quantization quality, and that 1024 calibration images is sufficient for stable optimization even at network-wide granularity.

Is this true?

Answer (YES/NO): NO